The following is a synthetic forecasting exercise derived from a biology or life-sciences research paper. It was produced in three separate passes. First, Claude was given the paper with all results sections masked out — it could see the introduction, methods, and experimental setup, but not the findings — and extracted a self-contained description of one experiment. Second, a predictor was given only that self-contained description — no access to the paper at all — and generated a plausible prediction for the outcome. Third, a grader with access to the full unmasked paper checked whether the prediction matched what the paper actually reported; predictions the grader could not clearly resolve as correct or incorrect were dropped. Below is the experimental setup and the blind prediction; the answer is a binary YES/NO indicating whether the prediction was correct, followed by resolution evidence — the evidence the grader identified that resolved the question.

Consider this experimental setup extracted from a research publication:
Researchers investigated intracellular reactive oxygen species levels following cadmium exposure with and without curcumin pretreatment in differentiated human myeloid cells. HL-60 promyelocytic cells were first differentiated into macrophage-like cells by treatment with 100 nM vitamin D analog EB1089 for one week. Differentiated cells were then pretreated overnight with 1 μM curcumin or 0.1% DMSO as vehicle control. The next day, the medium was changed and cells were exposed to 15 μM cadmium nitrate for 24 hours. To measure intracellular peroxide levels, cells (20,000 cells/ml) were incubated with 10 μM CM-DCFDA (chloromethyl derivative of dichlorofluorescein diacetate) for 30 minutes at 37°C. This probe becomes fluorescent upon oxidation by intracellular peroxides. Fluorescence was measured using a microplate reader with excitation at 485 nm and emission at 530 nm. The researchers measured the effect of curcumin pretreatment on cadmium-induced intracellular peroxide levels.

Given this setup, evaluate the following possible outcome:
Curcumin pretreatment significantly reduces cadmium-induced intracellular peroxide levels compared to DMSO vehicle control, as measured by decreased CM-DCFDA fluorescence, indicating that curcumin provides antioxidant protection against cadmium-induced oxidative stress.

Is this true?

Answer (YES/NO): YES